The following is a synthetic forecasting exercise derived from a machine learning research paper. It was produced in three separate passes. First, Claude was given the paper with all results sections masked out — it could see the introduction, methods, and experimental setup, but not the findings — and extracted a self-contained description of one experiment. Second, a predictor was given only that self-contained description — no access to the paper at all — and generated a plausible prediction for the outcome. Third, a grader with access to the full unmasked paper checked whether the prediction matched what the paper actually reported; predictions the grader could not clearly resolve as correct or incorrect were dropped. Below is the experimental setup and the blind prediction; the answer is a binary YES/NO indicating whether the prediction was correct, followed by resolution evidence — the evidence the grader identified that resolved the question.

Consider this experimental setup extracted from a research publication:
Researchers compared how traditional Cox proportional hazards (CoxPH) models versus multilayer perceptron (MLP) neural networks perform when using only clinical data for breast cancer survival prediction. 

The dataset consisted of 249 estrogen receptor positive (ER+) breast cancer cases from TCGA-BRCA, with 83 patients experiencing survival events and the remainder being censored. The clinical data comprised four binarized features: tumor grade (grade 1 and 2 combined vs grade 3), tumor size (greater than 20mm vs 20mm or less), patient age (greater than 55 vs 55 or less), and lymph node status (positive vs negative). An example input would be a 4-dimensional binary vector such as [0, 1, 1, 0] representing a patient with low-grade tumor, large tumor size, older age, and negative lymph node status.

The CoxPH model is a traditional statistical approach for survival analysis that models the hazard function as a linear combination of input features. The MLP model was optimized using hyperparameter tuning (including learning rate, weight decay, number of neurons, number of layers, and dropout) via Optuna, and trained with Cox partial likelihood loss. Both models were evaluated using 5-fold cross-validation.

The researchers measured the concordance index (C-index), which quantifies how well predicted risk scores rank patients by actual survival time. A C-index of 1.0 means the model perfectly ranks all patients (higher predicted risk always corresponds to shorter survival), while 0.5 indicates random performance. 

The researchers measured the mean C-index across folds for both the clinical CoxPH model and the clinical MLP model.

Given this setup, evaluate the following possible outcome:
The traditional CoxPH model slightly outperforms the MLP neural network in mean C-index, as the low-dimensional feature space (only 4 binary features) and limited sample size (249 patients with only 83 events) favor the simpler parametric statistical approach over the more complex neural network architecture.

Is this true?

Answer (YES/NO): NO